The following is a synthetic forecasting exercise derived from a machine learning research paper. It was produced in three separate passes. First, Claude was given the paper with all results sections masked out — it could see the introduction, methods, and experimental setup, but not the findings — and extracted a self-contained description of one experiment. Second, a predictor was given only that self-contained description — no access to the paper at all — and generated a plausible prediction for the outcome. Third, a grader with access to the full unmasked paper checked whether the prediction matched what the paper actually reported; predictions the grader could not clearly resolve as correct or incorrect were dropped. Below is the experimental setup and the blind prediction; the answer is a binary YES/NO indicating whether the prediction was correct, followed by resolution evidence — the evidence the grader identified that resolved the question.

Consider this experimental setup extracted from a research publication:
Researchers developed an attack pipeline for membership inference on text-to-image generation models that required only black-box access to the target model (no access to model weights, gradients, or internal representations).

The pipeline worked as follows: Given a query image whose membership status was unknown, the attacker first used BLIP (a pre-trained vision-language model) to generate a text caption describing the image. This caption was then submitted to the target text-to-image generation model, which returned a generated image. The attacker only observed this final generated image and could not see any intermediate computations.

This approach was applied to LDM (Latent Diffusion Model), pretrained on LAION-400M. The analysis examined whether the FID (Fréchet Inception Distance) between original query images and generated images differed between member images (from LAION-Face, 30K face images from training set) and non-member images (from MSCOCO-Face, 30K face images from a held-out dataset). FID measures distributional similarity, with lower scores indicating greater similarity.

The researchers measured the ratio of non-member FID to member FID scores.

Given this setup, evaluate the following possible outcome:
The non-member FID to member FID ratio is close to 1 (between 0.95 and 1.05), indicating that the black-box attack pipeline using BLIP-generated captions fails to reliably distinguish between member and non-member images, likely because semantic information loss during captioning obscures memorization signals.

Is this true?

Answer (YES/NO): NO